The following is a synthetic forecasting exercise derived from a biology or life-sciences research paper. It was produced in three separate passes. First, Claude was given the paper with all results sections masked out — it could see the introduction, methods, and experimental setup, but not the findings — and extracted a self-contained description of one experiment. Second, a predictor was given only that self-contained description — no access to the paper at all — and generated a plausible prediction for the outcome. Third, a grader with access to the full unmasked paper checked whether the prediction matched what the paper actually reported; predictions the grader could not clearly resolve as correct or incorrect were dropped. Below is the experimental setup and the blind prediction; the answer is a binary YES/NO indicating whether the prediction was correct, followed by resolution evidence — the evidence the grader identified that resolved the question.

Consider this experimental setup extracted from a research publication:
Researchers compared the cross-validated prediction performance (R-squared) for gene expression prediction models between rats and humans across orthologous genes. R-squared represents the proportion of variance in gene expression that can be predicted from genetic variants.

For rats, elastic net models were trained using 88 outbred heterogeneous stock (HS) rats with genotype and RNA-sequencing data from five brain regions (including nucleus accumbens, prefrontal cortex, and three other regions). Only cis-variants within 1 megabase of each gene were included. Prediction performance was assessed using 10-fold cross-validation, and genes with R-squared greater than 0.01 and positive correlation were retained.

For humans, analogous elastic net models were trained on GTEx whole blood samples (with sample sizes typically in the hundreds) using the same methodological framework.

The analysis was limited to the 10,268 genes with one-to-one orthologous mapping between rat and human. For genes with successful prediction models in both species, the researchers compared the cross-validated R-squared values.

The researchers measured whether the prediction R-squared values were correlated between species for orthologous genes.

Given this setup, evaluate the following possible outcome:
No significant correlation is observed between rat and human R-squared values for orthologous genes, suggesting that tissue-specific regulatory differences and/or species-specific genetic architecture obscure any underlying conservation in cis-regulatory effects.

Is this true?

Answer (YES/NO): NO